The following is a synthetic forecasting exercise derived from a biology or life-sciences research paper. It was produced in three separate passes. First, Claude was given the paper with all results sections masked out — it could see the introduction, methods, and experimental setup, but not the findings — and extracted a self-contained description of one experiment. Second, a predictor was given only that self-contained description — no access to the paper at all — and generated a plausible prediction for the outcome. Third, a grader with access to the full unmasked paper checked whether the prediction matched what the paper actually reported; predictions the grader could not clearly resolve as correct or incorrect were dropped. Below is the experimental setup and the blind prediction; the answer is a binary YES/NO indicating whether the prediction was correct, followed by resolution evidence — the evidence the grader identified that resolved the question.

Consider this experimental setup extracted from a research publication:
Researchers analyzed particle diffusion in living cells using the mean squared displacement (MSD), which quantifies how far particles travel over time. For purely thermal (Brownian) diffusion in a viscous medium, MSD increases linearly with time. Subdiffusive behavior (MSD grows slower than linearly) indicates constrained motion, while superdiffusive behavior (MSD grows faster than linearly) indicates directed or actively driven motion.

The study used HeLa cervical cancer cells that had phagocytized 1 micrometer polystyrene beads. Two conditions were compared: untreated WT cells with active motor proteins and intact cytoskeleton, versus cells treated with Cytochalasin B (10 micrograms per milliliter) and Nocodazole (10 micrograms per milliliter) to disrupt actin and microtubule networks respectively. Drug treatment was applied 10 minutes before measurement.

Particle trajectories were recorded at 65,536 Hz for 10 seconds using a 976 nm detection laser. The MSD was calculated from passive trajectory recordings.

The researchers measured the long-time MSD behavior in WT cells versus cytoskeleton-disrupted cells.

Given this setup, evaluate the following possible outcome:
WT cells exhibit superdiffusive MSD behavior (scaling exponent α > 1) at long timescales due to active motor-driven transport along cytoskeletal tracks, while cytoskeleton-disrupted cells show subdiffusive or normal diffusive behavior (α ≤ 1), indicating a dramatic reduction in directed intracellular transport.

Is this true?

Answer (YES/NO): YES